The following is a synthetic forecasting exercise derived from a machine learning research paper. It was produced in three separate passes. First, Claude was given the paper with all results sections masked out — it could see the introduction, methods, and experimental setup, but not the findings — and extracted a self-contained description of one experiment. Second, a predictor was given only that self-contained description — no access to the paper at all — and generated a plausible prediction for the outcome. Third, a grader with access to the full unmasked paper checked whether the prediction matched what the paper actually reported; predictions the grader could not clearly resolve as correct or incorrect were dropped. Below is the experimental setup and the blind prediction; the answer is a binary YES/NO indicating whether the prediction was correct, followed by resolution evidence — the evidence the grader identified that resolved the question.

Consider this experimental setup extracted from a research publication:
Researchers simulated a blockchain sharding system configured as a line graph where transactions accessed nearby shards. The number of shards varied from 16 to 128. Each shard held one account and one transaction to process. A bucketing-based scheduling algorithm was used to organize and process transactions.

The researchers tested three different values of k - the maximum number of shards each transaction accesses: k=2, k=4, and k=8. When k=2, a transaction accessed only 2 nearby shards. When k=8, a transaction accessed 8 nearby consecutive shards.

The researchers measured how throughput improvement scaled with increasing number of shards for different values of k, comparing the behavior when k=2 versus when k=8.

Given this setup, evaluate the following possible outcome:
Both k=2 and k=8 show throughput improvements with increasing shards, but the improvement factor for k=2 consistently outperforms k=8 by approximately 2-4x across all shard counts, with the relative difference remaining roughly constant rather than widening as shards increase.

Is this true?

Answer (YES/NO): NO